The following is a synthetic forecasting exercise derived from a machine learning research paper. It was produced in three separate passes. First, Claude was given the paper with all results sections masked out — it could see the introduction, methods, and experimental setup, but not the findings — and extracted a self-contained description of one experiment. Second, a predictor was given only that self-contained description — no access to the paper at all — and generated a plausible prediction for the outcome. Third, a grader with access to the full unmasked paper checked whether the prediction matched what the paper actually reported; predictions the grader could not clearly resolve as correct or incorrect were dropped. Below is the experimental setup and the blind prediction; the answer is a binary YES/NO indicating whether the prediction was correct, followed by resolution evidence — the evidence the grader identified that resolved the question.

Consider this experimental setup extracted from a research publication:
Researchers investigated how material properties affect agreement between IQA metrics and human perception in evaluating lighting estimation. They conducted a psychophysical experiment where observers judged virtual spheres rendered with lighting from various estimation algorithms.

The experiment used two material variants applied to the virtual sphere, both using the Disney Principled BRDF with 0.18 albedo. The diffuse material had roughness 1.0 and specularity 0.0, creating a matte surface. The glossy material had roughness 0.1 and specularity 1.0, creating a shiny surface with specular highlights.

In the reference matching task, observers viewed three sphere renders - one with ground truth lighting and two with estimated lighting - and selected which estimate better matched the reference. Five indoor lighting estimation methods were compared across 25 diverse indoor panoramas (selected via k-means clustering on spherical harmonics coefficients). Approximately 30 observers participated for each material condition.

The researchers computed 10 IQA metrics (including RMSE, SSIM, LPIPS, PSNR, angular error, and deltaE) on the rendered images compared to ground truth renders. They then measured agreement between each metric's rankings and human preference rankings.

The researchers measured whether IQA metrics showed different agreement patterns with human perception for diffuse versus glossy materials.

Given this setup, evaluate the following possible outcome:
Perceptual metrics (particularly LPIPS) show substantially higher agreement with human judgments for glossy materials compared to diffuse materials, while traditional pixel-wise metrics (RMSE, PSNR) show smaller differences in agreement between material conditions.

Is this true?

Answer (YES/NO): NO